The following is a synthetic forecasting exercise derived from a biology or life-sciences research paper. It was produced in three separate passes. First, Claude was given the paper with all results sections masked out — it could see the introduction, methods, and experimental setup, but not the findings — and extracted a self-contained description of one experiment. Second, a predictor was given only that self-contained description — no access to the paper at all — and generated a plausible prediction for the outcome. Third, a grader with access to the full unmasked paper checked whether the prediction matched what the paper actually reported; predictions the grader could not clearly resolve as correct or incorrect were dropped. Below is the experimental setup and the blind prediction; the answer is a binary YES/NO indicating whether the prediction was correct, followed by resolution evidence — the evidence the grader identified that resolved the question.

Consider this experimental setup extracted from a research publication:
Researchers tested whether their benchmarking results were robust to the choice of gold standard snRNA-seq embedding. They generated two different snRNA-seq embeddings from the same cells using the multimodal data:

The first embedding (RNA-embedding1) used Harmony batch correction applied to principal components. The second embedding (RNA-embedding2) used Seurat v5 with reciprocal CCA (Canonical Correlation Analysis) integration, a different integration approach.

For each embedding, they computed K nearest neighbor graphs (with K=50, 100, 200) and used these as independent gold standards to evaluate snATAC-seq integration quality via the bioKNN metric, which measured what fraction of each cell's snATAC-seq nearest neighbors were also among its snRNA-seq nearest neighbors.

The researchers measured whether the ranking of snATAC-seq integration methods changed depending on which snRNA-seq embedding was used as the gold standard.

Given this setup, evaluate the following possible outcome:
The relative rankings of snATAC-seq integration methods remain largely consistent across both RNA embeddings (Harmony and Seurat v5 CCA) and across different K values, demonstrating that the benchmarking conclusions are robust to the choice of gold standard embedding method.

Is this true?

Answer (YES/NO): YES